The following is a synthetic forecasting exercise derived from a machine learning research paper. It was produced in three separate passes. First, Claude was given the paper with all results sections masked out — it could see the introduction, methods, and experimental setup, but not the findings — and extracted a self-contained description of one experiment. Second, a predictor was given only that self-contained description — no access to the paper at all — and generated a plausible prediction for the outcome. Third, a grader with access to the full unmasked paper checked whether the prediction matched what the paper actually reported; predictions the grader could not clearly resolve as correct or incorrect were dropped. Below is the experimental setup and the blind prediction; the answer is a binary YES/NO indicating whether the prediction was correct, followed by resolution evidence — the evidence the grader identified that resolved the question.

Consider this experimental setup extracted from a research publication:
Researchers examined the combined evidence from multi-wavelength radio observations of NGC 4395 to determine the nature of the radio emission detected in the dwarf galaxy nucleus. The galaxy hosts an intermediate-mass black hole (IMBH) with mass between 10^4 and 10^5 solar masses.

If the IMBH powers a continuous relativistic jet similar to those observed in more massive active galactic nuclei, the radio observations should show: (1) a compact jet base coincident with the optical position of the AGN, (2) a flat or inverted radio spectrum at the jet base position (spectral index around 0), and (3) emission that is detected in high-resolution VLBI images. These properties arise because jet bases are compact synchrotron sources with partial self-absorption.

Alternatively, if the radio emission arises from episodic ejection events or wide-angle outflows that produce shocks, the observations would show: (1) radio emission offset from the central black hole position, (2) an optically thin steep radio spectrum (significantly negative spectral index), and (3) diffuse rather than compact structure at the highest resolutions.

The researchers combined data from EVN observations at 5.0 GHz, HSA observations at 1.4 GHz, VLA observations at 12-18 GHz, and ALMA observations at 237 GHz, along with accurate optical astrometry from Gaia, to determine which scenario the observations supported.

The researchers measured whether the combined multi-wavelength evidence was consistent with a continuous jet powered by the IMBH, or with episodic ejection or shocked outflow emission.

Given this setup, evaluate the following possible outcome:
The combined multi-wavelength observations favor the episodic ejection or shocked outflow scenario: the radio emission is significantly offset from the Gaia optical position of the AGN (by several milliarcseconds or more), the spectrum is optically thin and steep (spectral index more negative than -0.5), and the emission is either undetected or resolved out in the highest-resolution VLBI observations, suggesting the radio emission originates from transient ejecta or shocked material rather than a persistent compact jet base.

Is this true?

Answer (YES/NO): YES